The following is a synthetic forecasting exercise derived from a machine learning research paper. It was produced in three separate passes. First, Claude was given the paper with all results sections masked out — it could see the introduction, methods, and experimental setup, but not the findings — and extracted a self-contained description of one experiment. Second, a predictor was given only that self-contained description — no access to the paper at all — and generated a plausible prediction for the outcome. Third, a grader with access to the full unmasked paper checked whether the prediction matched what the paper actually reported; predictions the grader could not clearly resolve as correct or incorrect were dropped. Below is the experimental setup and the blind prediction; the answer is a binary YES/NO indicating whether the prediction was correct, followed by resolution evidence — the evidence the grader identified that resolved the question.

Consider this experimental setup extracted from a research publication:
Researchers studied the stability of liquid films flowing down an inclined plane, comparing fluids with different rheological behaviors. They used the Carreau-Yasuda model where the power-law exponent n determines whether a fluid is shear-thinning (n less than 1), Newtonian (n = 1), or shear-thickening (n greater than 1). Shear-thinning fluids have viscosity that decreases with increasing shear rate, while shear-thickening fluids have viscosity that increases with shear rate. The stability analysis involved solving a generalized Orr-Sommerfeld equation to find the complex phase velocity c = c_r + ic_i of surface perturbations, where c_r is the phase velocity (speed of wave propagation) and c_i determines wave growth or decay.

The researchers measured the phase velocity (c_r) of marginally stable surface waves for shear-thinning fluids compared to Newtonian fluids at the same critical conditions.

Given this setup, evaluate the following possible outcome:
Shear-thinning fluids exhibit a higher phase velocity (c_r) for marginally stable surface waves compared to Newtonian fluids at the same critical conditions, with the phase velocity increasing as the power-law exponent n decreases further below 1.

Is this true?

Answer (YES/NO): YES